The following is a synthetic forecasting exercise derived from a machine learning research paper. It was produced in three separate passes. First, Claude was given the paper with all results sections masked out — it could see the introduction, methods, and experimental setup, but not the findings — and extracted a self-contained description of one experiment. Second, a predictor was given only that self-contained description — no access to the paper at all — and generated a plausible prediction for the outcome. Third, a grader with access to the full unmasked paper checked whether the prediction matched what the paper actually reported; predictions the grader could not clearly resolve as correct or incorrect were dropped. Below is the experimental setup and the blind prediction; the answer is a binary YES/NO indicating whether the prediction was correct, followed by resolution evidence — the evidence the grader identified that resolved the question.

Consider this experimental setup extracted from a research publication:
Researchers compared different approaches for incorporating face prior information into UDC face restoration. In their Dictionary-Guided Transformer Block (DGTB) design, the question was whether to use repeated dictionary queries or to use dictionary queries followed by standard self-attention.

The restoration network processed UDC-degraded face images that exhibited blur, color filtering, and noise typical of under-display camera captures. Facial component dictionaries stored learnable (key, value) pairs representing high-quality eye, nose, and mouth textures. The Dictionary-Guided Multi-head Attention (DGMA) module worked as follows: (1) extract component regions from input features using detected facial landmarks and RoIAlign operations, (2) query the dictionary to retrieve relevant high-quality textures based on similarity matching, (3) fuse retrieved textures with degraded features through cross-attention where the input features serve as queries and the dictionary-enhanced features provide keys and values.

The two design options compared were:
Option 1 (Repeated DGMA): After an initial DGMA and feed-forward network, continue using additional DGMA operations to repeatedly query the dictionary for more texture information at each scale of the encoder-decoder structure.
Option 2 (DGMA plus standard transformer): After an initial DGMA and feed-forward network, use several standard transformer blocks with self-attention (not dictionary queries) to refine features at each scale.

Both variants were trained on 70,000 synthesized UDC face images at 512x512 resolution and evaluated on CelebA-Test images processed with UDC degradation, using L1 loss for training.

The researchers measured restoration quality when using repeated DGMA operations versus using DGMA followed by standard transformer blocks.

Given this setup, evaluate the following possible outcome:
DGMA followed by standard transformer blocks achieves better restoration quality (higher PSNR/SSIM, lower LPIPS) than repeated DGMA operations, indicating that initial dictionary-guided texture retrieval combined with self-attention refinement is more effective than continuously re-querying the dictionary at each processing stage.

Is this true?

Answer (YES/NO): YES